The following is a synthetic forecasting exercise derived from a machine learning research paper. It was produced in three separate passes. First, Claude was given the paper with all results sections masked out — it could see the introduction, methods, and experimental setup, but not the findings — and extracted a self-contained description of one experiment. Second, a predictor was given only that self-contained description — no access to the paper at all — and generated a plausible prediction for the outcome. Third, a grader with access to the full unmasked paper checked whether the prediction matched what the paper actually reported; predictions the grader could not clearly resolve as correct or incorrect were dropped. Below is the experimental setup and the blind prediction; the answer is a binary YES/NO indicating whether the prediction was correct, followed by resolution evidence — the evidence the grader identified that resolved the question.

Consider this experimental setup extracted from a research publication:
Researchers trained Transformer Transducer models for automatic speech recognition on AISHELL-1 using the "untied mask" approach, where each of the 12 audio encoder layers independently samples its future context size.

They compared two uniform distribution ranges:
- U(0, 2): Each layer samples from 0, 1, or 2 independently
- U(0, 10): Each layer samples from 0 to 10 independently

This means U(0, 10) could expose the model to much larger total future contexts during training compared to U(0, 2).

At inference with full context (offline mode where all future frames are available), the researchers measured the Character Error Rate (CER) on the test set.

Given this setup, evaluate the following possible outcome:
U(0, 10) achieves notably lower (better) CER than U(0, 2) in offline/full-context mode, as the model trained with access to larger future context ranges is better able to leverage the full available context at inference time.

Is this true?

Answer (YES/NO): YES